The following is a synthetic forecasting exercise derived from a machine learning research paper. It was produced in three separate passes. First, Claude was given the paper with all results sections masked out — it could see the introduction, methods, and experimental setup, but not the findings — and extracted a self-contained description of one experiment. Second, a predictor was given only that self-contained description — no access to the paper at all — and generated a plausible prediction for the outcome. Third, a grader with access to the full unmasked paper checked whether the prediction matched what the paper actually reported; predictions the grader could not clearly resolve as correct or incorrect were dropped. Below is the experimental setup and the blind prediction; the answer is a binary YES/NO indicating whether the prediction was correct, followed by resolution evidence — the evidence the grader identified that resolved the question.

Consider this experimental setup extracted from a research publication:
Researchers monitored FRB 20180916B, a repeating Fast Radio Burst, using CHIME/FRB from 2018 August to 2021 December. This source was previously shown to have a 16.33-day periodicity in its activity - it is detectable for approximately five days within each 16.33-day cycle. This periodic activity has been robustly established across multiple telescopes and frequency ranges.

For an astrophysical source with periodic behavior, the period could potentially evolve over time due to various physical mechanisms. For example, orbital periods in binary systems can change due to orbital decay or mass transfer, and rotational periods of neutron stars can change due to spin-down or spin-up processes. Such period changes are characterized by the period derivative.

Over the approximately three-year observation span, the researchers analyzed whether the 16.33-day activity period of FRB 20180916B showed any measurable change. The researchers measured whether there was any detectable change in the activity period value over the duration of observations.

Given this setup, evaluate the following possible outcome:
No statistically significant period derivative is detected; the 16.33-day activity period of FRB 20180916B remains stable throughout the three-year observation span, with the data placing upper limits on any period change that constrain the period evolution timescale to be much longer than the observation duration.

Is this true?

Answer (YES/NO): YES